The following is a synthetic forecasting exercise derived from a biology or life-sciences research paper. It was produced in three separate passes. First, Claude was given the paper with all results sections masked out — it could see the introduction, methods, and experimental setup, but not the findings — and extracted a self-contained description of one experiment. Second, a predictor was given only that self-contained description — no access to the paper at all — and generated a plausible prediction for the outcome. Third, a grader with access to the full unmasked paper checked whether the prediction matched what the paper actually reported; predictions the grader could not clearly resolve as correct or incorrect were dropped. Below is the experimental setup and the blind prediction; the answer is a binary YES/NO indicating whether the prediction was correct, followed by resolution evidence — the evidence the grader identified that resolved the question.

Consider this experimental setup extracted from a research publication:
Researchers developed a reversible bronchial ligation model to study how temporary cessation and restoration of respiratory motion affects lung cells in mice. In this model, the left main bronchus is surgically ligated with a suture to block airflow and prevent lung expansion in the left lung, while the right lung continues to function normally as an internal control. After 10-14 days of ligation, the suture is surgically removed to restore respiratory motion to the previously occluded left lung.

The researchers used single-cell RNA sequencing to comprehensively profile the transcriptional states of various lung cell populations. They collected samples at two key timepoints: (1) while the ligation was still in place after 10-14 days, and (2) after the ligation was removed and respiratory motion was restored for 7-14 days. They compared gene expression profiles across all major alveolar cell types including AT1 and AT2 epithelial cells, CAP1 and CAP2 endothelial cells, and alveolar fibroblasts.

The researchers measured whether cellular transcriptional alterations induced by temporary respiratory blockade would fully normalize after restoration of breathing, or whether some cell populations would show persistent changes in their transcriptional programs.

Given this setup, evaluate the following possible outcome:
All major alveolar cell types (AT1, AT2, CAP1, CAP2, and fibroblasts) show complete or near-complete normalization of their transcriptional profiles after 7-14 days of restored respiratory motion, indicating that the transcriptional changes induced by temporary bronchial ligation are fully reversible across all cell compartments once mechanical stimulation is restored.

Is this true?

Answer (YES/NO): NO